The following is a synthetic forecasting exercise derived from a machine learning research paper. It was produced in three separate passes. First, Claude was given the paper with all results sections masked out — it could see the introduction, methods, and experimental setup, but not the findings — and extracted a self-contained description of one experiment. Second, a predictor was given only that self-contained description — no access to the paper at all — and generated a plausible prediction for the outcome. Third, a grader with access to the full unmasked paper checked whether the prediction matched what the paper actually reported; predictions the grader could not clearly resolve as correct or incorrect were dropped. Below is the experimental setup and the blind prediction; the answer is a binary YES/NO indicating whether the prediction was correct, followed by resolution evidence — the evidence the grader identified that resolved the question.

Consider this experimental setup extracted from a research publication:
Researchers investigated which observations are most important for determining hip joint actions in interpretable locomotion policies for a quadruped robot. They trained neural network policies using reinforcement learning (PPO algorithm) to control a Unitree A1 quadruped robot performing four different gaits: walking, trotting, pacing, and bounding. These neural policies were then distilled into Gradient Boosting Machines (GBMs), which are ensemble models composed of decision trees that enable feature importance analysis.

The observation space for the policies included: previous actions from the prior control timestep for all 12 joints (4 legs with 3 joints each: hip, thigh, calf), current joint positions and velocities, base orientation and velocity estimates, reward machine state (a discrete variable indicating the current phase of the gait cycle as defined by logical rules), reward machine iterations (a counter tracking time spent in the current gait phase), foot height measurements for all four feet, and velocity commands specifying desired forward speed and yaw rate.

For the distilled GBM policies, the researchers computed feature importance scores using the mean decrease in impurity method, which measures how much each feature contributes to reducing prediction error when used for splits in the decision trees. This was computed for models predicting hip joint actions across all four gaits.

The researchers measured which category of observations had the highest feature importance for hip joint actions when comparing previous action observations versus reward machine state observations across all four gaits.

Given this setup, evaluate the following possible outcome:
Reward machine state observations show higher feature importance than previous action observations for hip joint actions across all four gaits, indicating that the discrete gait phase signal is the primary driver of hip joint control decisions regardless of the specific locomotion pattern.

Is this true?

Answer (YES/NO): NO